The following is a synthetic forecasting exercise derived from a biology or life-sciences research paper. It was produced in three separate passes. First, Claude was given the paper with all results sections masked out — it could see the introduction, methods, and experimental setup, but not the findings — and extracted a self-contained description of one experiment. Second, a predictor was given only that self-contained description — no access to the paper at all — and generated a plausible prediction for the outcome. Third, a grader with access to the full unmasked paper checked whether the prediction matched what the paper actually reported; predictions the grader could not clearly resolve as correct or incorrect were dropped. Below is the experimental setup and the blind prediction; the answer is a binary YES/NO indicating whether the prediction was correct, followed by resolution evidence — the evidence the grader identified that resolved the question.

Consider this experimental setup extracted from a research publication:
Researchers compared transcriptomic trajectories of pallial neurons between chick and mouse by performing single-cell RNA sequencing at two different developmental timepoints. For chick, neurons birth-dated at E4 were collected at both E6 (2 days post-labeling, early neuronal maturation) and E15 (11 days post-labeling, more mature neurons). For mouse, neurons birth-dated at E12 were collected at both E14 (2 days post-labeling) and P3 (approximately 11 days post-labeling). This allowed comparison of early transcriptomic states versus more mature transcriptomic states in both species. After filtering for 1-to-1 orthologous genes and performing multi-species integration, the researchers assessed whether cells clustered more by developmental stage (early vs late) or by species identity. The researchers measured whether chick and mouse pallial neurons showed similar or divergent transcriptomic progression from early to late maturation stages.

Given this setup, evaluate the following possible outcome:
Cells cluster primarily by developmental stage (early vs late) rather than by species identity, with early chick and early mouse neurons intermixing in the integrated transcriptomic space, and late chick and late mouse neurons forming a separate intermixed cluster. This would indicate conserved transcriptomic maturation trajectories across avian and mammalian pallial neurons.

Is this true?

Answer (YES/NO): NO